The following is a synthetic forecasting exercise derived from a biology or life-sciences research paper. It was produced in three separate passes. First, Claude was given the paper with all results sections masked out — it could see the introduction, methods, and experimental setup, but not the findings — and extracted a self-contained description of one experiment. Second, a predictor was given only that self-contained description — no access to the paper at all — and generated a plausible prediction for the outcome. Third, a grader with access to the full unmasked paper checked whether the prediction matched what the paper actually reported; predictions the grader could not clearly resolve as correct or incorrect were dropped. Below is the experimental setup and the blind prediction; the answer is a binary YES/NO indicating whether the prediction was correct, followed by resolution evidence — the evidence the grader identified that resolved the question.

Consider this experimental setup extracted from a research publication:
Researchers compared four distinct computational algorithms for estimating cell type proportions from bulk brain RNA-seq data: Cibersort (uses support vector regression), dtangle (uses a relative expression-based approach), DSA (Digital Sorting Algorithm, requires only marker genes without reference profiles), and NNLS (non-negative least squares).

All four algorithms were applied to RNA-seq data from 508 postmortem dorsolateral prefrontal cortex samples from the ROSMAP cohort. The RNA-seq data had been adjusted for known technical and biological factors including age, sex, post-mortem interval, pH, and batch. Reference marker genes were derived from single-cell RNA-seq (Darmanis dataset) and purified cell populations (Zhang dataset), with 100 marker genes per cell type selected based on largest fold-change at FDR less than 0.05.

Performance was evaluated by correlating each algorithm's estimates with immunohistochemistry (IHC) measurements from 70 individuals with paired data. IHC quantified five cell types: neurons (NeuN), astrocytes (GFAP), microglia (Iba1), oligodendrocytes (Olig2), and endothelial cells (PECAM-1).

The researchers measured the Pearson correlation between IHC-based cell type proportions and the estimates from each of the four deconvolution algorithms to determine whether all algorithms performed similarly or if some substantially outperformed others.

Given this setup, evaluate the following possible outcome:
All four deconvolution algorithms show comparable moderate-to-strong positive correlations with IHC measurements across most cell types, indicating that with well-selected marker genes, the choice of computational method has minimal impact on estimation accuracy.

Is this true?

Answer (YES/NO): NO